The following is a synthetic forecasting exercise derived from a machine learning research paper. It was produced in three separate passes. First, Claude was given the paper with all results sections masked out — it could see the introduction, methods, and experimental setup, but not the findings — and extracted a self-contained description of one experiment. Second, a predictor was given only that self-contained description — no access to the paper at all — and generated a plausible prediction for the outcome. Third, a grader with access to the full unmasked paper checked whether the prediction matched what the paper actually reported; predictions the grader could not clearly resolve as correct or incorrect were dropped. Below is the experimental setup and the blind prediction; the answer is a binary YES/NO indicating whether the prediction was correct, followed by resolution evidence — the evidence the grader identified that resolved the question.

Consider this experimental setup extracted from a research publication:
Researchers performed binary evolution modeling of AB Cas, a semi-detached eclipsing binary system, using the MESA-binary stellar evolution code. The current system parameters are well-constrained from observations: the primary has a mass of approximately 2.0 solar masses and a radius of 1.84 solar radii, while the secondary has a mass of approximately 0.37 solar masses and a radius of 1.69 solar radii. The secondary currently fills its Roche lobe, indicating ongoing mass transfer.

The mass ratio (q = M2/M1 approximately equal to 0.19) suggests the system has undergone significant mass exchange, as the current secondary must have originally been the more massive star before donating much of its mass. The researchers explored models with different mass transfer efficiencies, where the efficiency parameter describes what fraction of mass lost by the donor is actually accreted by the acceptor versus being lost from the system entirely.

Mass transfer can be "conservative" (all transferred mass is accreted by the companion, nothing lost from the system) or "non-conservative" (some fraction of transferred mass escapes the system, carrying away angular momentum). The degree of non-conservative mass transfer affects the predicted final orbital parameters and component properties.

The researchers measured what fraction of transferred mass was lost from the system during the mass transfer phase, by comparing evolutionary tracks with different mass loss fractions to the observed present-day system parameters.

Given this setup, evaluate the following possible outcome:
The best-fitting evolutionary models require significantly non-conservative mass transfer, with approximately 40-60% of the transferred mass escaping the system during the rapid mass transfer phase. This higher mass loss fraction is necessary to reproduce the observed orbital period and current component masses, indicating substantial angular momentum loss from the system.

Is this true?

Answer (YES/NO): NO